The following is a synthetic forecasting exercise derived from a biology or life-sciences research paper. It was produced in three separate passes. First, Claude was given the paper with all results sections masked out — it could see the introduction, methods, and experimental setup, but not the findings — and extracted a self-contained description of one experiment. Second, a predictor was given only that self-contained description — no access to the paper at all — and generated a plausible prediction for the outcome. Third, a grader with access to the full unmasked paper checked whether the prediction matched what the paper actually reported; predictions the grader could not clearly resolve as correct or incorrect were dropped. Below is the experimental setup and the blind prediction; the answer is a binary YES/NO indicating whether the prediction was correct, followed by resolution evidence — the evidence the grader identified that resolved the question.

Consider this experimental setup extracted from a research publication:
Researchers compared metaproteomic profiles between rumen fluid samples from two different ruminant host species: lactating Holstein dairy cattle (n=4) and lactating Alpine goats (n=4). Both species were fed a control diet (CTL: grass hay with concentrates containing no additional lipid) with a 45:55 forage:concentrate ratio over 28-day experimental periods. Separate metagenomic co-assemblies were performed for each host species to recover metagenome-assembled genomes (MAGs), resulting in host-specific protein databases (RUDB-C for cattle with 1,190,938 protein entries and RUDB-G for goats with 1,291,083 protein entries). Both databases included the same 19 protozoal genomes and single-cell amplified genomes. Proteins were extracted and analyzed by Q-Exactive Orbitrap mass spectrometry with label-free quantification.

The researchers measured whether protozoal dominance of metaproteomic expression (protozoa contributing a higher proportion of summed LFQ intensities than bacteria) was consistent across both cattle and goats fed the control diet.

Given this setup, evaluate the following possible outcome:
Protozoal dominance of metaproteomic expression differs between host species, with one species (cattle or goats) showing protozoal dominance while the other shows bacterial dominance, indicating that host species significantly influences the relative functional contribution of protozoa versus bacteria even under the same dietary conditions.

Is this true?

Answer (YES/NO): NO